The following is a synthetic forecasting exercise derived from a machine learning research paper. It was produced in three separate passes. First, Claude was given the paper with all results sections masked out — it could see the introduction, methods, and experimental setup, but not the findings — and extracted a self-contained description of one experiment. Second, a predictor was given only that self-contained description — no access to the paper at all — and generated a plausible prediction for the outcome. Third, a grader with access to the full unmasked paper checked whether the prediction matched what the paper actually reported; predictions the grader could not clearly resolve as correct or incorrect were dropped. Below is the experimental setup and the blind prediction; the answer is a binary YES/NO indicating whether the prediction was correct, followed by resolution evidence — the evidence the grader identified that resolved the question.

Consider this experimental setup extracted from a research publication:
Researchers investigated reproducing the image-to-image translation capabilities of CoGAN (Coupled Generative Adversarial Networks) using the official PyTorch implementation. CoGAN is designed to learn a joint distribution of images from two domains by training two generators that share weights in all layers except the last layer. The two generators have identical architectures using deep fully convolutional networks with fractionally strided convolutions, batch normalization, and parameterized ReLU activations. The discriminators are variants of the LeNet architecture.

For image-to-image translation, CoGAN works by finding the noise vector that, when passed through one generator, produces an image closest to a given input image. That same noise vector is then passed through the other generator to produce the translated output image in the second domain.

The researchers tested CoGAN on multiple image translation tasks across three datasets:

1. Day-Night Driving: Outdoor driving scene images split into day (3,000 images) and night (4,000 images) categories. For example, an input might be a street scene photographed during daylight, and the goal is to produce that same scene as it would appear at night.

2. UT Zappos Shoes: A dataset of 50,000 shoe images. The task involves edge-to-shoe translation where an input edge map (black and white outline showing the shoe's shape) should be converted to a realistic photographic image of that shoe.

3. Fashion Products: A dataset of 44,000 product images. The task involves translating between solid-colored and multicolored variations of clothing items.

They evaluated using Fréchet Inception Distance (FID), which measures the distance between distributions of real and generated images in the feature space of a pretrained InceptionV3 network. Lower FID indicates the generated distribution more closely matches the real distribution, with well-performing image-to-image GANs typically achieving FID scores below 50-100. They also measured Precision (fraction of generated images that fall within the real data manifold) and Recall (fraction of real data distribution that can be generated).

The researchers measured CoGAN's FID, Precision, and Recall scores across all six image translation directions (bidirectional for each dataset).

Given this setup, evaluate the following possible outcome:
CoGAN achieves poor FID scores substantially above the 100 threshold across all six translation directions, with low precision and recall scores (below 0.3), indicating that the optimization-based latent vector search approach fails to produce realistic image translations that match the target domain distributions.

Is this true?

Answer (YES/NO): YES